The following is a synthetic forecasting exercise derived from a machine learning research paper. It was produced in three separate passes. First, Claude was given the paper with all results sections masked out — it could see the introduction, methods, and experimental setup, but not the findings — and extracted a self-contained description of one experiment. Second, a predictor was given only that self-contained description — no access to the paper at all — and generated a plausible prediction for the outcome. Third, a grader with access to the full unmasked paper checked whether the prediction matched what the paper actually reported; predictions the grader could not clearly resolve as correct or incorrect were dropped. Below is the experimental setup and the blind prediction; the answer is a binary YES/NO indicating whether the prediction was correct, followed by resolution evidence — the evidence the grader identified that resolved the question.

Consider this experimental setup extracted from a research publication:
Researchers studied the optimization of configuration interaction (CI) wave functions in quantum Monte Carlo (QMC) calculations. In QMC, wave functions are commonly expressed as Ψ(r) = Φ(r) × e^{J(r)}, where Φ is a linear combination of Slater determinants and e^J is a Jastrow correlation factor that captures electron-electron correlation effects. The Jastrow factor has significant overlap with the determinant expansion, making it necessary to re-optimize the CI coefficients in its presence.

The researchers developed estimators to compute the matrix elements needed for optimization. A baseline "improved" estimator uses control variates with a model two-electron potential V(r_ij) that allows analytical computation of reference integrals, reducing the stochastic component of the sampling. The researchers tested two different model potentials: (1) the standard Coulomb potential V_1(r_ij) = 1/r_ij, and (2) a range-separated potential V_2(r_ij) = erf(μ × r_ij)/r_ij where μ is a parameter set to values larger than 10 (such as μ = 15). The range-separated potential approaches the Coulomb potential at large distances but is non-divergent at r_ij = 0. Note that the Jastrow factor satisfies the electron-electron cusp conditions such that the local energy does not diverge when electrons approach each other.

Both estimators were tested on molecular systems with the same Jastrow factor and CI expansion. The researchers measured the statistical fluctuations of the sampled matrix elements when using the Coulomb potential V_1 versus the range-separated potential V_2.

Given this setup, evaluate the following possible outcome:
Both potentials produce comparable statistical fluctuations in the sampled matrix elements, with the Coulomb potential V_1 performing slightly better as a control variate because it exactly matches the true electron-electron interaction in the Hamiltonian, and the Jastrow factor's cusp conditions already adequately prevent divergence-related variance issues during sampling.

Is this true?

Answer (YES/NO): NO